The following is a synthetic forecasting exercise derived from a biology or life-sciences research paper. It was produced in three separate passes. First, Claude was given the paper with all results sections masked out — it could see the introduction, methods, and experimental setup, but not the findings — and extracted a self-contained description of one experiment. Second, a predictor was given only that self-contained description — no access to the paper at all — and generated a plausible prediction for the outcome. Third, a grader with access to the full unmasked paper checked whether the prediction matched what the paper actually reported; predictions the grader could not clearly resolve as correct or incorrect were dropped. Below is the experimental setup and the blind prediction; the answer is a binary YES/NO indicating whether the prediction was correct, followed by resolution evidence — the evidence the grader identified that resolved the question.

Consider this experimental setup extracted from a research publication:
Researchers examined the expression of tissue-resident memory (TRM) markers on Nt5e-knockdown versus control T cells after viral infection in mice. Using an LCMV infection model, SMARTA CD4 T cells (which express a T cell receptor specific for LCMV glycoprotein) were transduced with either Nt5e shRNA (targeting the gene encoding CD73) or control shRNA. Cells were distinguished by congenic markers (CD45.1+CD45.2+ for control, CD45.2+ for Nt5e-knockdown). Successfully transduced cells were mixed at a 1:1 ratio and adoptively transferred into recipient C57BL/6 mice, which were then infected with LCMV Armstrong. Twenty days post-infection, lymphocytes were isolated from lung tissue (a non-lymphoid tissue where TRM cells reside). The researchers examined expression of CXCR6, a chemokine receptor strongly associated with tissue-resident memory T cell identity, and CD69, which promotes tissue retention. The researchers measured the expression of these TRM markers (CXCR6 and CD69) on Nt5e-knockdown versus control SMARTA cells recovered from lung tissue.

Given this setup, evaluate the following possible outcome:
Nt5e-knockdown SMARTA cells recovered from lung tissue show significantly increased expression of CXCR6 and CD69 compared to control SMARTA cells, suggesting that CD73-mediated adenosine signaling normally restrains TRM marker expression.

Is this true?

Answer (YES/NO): NO